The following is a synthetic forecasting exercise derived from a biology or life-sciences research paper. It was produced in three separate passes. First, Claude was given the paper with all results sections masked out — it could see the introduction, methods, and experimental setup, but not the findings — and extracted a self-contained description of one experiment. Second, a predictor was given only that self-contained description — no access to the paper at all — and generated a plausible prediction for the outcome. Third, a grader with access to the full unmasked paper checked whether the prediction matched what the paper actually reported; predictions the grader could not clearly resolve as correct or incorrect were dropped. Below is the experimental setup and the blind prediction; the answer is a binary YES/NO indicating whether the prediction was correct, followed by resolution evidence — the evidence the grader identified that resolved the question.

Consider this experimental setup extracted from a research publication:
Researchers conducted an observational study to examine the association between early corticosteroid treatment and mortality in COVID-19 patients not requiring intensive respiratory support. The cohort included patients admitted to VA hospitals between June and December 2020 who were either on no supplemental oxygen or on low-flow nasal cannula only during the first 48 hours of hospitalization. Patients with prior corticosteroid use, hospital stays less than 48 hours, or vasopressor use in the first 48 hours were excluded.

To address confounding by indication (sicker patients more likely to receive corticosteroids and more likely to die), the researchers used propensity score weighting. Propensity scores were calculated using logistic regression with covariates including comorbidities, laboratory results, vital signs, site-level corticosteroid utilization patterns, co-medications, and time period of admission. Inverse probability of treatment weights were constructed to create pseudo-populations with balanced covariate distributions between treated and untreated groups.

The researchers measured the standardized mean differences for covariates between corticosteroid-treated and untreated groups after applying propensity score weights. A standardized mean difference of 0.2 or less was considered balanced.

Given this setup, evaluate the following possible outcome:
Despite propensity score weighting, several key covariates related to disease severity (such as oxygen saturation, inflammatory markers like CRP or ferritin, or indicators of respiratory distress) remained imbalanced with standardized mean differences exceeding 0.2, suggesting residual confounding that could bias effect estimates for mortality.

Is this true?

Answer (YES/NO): NO